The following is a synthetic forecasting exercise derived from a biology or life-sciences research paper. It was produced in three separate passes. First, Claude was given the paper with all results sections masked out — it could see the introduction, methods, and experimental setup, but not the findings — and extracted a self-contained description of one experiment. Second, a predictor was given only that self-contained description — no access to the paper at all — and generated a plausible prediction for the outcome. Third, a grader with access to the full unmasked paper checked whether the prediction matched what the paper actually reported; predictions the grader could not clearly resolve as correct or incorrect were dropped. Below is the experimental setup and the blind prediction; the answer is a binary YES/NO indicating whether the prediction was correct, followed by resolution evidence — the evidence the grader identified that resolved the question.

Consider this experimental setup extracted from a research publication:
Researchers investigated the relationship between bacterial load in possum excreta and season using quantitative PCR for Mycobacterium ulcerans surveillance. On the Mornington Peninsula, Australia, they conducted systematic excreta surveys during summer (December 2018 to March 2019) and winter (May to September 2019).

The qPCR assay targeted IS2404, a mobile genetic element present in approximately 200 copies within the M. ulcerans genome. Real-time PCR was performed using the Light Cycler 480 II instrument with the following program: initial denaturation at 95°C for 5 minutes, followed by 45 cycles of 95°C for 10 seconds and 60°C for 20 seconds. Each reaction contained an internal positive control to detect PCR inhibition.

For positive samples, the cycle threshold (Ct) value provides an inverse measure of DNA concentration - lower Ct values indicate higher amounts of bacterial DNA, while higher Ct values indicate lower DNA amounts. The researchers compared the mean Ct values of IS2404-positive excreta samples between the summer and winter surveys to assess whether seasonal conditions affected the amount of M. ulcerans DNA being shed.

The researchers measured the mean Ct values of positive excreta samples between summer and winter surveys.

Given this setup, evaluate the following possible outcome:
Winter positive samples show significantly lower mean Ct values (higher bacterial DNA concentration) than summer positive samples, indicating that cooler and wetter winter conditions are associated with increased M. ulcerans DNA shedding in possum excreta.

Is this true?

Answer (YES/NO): NO